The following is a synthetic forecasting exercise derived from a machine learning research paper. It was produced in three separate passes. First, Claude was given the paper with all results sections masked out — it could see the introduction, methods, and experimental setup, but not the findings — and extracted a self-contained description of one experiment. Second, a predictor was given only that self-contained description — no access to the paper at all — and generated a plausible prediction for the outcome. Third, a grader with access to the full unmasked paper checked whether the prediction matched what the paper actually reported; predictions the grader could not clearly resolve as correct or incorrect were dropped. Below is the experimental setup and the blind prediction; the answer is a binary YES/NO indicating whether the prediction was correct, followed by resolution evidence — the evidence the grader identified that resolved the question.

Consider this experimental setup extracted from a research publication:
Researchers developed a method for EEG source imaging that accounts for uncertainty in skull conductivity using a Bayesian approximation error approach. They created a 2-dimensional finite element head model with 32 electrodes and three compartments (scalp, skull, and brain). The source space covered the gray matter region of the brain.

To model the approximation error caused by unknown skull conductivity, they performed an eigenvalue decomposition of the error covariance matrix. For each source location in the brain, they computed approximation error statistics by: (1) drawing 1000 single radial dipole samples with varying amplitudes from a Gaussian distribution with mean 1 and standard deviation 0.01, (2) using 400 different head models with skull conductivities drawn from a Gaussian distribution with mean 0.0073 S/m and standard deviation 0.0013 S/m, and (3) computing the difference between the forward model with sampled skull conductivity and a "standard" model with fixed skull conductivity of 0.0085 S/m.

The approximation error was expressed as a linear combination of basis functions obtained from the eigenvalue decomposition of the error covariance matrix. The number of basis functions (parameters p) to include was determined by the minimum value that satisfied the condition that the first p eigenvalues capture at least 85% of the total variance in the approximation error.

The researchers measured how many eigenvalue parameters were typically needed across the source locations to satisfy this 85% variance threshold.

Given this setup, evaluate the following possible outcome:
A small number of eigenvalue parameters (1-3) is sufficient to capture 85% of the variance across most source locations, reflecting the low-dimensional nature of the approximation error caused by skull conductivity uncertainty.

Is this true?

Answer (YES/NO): YES